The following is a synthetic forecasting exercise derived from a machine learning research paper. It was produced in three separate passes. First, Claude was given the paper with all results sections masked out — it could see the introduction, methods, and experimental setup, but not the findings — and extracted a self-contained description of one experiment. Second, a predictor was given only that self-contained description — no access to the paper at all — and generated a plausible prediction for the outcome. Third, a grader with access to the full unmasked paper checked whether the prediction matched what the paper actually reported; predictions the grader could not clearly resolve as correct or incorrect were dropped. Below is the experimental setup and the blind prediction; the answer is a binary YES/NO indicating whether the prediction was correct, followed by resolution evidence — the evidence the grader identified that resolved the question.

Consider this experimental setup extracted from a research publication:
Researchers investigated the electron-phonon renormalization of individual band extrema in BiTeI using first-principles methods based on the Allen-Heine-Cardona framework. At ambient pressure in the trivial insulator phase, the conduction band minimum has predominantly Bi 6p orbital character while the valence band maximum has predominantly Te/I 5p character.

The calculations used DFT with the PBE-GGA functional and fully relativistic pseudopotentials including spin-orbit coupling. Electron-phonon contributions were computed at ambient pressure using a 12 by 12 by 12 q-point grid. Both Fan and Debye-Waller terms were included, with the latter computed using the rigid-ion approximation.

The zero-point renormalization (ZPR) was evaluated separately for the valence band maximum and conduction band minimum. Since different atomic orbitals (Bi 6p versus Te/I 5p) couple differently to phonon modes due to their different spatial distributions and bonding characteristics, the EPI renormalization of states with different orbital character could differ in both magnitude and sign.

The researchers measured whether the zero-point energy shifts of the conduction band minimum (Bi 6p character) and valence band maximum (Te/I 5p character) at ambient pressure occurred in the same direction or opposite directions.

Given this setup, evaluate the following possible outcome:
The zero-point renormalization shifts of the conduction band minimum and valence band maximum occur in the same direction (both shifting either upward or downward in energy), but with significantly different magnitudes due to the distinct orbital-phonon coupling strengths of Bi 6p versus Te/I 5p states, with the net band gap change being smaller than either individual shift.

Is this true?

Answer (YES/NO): NO